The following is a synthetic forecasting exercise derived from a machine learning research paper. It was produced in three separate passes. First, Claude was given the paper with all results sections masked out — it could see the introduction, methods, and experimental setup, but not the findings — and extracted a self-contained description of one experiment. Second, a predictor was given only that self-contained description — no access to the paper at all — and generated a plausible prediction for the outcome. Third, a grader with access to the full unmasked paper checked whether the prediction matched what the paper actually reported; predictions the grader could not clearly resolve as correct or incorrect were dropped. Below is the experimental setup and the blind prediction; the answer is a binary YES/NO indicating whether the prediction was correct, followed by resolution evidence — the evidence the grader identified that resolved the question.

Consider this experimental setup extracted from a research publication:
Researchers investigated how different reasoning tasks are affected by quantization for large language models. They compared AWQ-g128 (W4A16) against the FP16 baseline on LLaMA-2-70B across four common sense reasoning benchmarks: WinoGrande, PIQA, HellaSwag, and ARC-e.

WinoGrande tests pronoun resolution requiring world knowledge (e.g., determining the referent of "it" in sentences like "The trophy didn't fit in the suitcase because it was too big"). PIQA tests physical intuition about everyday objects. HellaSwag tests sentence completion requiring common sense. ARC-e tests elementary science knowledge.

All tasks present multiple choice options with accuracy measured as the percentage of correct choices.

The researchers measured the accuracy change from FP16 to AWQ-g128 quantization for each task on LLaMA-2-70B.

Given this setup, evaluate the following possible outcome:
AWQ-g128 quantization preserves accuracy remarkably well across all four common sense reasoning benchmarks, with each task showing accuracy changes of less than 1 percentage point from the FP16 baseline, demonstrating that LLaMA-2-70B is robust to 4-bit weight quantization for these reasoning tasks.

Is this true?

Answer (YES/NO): YES